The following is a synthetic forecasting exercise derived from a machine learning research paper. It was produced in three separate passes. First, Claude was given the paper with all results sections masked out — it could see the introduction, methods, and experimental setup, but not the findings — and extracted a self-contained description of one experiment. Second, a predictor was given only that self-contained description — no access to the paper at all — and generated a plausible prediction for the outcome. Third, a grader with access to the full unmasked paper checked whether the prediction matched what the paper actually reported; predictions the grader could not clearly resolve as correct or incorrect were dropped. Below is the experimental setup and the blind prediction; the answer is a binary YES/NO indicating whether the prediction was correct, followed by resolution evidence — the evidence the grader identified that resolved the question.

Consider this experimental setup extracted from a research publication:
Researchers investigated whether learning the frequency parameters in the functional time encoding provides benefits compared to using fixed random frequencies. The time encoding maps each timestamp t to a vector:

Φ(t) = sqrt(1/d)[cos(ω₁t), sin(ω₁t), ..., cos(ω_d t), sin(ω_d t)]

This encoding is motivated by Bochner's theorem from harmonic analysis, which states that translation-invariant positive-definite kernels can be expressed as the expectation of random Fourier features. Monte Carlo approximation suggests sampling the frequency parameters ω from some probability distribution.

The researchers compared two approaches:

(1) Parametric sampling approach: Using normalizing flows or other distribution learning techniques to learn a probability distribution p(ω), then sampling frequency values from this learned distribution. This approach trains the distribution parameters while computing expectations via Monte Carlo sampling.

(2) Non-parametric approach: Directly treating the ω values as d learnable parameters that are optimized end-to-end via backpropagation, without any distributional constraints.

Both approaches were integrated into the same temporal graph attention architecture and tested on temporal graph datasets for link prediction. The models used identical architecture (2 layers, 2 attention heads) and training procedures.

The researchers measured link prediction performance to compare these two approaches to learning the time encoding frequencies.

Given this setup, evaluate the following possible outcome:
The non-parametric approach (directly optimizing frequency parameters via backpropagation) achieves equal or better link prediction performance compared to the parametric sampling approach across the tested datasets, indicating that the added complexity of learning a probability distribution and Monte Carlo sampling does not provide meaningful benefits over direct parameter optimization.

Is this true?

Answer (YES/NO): YES